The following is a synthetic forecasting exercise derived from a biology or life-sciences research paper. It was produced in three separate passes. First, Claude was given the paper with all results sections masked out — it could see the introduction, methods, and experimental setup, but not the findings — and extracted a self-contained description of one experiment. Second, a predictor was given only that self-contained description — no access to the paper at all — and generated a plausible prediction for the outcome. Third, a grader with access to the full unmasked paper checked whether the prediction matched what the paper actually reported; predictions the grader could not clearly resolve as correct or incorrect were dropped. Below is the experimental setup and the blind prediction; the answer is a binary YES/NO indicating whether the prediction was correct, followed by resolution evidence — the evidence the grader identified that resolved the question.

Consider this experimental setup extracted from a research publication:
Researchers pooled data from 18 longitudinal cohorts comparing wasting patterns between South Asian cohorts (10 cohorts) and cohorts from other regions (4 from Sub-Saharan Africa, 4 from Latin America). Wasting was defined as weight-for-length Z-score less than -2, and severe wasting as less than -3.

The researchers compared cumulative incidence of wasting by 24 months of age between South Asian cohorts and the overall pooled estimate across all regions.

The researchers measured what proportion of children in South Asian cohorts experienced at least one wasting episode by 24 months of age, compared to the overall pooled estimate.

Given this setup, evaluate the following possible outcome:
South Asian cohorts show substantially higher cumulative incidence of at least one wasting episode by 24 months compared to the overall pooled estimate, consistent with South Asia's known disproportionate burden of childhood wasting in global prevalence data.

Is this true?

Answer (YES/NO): YES